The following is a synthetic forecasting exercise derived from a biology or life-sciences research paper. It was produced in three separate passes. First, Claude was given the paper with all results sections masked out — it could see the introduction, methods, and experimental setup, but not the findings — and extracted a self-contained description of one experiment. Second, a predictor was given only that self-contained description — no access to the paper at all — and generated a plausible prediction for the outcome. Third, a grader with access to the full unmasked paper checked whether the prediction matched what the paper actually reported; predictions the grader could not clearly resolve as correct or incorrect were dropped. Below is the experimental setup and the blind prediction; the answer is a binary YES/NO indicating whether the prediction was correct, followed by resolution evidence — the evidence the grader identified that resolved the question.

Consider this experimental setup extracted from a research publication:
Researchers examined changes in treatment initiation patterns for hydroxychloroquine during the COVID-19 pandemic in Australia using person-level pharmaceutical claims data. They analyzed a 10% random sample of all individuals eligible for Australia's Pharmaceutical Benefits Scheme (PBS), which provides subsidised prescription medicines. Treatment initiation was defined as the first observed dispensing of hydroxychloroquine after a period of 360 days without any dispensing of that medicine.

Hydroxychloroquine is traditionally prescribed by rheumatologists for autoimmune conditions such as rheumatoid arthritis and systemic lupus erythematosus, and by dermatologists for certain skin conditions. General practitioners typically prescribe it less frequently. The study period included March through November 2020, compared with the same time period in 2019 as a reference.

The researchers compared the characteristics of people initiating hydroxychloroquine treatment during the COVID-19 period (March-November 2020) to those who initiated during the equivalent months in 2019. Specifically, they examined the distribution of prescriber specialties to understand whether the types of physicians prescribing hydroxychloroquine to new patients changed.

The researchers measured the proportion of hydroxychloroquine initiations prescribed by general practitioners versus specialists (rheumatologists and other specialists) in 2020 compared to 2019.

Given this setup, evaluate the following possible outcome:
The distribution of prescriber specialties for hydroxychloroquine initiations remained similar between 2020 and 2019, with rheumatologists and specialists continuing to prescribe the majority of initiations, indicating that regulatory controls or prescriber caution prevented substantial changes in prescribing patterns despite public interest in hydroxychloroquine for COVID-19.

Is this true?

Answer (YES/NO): NO